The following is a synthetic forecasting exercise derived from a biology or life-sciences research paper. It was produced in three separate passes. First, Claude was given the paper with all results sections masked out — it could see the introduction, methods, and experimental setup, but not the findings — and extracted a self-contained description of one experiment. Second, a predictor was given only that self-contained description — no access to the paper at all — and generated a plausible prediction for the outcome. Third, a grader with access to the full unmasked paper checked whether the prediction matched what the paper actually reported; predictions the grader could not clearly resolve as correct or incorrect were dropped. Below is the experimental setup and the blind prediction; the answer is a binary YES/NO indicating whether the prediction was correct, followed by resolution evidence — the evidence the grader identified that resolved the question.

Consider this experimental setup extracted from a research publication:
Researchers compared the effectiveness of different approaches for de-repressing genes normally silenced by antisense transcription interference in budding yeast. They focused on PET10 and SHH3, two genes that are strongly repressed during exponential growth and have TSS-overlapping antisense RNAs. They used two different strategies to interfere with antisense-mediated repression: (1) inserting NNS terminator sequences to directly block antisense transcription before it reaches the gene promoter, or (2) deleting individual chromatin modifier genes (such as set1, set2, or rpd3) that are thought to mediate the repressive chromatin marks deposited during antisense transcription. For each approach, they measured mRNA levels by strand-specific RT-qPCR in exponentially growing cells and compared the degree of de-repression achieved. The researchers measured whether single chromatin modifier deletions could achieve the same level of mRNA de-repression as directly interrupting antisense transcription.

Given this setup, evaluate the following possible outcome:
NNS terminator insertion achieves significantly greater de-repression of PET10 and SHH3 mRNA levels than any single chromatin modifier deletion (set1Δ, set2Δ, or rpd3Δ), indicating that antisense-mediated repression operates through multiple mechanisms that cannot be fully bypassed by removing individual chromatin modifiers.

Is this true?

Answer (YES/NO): YES